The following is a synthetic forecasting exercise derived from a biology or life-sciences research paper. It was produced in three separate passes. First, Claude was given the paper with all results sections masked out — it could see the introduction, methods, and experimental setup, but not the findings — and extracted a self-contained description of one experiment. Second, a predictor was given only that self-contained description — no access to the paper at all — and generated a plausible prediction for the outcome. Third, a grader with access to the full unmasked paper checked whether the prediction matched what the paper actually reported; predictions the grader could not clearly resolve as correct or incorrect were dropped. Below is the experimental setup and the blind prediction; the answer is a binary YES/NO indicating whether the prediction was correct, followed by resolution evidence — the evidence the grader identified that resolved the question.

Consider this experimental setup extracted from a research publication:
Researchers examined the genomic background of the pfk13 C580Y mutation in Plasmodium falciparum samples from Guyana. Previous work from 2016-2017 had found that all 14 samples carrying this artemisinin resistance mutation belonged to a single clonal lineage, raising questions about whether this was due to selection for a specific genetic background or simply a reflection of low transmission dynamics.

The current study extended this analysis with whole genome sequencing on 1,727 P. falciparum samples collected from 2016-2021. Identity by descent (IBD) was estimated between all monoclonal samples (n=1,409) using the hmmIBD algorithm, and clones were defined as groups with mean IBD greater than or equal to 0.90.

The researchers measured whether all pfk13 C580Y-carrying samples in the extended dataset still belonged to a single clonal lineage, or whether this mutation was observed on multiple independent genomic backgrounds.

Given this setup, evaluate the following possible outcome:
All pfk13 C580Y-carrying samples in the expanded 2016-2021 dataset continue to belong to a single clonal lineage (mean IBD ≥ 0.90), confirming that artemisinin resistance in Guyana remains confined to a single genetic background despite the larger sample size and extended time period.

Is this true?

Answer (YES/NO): YES